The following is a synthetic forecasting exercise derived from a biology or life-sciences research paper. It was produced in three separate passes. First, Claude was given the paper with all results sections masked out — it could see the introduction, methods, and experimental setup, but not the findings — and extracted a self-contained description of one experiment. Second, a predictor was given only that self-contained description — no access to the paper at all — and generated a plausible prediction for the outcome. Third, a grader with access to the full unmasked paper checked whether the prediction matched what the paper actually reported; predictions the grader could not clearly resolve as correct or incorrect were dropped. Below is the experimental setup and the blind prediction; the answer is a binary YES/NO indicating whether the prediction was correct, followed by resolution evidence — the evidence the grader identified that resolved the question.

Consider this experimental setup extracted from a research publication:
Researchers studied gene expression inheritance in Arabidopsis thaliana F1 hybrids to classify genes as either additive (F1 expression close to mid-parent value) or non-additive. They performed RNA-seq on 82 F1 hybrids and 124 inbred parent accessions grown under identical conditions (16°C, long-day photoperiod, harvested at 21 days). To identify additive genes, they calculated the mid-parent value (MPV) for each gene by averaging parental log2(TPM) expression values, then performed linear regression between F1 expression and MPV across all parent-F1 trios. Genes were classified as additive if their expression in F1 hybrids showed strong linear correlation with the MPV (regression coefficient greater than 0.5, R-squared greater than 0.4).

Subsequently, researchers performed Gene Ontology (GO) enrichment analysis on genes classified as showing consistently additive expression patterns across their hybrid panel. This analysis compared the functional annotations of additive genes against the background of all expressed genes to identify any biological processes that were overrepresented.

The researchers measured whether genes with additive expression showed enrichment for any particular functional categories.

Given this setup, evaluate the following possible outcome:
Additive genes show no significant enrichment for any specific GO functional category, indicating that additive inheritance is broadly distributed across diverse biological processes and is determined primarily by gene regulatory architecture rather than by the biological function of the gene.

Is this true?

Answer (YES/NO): NO